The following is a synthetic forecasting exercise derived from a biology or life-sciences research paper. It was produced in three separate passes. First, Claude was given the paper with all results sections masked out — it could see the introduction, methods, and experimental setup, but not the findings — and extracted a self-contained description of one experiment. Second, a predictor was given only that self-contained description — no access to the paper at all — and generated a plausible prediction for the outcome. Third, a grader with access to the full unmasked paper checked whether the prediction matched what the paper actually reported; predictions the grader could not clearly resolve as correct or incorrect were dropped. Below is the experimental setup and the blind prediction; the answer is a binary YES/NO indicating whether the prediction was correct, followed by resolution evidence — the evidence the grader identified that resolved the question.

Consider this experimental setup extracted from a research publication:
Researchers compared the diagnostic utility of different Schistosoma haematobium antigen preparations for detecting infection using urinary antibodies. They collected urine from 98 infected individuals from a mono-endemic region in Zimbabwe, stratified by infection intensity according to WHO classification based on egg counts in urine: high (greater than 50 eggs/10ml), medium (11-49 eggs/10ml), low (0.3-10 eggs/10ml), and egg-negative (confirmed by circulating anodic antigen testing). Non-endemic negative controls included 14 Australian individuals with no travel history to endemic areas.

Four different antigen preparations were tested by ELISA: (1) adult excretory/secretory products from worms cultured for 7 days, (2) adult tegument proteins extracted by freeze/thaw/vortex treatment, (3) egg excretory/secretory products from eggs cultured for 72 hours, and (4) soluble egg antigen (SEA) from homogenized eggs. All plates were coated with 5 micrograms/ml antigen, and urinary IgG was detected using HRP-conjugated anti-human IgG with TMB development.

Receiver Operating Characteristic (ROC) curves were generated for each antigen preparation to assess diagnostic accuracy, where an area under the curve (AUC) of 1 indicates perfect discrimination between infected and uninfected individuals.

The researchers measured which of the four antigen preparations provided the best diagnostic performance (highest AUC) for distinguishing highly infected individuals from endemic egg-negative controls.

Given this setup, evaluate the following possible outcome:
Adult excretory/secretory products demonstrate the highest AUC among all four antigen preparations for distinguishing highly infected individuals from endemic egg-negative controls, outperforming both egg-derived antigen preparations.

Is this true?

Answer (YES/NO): YES